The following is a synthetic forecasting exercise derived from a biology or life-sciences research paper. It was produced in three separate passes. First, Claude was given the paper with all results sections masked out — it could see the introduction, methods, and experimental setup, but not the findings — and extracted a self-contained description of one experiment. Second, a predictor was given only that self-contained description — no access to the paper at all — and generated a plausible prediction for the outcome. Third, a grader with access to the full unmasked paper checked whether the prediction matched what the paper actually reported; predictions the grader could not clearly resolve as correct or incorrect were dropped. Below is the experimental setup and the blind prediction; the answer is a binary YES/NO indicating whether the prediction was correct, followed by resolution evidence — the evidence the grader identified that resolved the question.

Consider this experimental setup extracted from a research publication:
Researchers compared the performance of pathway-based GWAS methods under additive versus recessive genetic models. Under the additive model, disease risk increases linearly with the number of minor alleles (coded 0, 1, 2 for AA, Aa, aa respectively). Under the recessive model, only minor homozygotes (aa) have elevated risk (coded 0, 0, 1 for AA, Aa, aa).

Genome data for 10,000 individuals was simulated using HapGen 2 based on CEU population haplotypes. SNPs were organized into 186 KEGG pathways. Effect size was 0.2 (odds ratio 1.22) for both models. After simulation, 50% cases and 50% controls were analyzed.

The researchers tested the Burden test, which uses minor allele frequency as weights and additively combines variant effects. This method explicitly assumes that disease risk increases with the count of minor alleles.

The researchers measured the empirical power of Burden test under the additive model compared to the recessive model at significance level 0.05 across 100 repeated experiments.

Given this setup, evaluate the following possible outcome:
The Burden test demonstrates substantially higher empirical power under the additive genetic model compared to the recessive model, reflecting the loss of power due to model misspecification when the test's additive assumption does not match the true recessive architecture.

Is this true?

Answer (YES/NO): YES